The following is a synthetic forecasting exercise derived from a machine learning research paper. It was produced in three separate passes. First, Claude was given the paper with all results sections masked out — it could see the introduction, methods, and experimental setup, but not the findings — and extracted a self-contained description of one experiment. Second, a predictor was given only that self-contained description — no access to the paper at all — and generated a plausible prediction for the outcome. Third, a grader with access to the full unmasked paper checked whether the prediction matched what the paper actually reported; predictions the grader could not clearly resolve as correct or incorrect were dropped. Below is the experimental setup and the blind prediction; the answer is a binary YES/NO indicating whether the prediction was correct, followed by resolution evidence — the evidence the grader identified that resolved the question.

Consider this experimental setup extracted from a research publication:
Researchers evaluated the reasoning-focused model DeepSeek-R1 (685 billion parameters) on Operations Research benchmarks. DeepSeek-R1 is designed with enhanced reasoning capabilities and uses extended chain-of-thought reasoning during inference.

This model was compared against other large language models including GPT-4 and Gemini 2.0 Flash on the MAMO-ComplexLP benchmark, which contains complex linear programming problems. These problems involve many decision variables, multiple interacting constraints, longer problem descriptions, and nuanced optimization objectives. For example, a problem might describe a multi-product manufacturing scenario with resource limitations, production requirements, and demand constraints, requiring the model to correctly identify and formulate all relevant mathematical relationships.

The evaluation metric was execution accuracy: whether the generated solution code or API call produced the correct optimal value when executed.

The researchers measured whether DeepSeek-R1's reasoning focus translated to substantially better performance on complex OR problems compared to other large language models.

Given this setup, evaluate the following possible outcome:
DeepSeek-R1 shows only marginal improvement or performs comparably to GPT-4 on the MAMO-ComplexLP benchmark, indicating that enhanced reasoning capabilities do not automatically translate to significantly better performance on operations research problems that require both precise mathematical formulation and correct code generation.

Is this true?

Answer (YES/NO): NO